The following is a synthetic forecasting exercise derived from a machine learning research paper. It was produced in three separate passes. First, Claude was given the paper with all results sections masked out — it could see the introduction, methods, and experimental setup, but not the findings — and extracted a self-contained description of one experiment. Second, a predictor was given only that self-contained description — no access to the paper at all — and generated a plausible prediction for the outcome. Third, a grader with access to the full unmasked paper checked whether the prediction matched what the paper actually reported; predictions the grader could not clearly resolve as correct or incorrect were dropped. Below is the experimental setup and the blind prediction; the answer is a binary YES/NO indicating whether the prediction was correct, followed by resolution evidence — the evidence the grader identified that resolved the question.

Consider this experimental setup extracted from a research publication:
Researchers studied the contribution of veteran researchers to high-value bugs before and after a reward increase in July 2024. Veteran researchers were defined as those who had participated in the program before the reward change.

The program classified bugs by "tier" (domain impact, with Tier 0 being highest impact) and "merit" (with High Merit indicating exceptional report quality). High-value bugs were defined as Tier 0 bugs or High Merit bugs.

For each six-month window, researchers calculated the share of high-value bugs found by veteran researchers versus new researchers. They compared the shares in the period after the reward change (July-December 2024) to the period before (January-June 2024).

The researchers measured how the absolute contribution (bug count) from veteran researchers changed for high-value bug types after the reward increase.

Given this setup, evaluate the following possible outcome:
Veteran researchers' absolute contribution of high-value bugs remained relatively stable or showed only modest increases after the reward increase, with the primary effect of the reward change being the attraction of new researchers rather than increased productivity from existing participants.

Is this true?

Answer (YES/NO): NO